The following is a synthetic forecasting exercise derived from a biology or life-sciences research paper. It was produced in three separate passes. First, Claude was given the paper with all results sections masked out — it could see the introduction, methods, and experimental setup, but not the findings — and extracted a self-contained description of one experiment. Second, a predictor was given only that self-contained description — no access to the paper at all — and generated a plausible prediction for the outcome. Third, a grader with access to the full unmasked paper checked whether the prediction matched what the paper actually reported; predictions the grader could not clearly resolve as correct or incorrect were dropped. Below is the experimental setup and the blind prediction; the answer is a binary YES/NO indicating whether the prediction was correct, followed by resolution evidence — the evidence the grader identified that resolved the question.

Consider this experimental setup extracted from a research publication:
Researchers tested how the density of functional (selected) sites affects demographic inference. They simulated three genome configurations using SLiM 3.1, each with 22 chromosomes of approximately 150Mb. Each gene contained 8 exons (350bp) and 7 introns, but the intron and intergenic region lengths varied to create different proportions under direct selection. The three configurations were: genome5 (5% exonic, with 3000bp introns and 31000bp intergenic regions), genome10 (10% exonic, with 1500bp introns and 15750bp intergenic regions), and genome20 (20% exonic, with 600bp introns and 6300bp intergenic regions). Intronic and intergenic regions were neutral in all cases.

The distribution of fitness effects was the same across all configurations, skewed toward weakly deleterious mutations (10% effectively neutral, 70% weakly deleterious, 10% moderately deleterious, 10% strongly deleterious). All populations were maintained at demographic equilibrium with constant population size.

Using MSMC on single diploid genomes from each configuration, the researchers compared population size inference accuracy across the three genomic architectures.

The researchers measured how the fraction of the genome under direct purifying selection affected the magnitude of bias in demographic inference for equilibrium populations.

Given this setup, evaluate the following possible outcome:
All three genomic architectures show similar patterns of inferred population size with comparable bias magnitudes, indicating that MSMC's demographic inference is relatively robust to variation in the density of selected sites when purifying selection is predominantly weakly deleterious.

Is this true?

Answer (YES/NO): NO